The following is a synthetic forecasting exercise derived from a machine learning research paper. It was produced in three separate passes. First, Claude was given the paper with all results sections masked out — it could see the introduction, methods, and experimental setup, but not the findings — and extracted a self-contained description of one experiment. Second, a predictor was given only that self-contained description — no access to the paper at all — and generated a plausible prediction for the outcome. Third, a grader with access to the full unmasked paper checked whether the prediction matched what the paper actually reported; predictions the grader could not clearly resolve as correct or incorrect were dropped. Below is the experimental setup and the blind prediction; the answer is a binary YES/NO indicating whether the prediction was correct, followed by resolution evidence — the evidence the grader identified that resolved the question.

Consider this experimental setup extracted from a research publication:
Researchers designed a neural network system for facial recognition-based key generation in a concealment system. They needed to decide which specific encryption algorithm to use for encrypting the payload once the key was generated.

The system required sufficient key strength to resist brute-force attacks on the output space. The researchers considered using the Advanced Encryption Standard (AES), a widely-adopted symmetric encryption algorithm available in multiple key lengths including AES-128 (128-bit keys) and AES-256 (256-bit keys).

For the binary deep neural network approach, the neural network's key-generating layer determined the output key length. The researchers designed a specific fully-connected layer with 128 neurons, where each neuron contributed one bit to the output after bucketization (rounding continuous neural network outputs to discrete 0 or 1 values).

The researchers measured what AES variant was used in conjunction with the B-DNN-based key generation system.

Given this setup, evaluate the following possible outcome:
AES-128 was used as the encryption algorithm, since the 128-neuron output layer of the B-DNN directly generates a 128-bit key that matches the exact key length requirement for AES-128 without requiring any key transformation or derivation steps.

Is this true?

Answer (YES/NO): YES